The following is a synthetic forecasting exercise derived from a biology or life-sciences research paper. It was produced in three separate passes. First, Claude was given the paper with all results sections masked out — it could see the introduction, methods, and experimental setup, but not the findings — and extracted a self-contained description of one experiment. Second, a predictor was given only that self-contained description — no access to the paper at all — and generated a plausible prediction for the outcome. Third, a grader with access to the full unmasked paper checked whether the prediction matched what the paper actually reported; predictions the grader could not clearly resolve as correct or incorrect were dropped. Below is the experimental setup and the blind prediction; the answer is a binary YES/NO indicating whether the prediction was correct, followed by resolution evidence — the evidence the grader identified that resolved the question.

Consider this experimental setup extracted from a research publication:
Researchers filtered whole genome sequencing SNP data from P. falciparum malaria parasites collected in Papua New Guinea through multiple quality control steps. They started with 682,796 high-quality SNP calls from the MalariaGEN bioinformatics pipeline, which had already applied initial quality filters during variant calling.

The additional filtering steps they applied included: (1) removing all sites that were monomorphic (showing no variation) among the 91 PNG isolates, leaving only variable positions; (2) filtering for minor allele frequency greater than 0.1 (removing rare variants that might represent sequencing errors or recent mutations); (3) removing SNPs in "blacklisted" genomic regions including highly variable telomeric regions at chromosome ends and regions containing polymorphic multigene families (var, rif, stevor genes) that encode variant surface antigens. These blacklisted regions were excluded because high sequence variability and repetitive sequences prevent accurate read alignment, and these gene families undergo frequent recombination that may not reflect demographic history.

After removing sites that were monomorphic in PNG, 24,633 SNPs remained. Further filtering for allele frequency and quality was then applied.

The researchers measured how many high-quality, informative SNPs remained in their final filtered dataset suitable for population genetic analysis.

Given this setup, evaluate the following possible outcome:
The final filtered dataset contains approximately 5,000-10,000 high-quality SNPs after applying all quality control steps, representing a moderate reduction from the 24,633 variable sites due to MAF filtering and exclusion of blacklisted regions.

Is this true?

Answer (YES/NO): YES